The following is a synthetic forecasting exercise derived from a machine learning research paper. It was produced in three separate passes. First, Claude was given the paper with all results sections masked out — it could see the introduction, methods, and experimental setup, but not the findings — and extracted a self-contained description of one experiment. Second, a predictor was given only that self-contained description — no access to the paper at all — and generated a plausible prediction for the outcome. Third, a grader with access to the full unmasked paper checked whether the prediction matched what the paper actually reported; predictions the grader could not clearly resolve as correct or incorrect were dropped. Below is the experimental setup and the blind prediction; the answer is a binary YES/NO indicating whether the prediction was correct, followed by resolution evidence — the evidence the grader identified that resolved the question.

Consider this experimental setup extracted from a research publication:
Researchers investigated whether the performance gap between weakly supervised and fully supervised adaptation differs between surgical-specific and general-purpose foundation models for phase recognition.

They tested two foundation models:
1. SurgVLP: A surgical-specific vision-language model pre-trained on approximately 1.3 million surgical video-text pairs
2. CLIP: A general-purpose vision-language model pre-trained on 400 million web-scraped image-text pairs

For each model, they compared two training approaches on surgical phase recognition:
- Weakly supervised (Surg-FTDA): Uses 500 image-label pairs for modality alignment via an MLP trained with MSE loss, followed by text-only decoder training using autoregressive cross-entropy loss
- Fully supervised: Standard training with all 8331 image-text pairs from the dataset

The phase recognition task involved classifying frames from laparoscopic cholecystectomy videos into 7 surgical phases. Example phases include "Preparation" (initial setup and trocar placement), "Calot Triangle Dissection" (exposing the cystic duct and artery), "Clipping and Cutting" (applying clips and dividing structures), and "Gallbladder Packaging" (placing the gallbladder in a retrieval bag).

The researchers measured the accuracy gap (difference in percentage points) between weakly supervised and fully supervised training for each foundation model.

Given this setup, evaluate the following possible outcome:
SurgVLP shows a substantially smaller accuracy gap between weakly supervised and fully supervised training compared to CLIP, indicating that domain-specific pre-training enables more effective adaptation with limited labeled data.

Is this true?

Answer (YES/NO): NO